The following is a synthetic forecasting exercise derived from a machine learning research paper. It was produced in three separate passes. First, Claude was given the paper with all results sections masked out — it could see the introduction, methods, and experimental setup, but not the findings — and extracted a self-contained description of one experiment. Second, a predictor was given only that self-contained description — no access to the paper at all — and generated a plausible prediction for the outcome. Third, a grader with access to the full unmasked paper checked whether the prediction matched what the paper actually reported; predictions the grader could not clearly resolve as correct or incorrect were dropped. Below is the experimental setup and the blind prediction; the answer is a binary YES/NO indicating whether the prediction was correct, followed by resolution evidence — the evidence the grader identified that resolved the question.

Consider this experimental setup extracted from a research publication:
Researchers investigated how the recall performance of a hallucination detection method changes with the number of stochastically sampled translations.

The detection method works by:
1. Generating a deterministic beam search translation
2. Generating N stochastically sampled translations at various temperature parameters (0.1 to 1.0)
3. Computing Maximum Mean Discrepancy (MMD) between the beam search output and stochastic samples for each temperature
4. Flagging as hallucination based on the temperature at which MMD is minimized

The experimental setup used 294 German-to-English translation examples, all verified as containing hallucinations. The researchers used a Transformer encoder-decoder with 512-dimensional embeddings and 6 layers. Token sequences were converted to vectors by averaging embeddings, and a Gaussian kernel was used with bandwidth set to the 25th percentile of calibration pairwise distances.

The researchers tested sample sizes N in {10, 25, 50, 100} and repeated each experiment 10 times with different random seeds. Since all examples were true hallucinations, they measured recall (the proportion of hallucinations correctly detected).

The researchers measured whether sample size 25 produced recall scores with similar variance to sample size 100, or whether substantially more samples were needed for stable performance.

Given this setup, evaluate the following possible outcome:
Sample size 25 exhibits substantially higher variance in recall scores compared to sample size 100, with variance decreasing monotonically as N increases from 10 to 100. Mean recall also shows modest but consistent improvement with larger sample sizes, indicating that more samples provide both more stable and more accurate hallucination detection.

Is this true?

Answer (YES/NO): NO